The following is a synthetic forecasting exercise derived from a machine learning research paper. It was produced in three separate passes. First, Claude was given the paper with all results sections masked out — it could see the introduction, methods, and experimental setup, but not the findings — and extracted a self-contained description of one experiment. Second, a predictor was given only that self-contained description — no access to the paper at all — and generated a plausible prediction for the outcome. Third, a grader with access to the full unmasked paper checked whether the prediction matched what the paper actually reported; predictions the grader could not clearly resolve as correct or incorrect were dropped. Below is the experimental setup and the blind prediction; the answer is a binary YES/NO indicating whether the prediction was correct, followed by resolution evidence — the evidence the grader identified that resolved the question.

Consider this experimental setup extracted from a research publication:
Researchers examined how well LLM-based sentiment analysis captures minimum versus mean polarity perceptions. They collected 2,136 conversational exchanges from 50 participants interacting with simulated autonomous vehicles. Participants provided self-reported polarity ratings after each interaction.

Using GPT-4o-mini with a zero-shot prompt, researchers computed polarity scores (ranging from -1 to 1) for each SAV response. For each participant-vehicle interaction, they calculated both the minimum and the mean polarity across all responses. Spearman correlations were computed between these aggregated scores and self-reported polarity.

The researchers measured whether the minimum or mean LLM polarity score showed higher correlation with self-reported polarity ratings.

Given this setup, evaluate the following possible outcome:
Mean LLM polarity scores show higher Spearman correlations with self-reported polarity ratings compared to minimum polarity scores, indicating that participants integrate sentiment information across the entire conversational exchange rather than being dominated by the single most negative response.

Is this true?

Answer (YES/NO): NO